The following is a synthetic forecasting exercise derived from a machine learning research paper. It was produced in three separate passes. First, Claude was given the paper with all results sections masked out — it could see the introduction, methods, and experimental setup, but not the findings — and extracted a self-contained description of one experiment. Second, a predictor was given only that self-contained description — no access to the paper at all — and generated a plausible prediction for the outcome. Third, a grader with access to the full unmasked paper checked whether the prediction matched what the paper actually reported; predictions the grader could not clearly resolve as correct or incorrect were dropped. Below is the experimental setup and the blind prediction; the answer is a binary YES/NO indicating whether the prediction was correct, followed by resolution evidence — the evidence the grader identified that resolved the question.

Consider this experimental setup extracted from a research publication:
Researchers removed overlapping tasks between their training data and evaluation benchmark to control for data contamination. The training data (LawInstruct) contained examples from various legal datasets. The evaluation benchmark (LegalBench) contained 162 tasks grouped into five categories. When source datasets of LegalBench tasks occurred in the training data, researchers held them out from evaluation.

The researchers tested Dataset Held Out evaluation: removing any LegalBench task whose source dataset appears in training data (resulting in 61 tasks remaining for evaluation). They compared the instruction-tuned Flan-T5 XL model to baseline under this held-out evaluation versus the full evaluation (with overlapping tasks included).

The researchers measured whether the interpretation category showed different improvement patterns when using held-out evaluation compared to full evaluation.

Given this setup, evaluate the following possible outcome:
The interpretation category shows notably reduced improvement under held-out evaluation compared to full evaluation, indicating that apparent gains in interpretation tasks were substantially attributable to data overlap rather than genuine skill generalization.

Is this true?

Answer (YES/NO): NO